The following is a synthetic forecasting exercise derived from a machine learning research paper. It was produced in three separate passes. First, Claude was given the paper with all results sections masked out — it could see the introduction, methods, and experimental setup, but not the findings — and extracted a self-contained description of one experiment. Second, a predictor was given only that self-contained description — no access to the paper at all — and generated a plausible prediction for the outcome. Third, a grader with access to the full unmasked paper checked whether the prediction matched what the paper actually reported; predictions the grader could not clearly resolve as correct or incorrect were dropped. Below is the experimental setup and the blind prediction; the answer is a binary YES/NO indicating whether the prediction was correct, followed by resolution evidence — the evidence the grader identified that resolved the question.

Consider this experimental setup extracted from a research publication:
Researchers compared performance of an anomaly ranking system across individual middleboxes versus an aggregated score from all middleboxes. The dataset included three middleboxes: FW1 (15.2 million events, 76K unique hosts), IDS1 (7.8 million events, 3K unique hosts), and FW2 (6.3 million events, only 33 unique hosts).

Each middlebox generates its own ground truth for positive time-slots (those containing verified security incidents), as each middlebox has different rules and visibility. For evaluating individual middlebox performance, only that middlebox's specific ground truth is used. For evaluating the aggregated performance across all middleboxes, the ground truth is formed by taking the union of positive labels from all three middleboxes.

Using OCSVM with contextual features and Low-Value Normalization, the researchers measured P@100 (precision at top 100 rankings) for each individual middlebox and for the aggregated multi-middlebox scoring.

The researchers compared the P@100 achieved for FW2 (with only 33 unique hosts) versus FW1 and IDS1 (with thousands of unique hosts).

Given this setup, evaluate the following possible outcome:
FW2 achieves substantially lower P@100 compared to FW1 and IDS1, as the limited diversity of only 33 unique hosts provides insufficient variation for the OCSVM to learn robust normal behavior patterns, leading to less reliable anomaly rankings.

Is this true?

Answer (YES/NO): NO